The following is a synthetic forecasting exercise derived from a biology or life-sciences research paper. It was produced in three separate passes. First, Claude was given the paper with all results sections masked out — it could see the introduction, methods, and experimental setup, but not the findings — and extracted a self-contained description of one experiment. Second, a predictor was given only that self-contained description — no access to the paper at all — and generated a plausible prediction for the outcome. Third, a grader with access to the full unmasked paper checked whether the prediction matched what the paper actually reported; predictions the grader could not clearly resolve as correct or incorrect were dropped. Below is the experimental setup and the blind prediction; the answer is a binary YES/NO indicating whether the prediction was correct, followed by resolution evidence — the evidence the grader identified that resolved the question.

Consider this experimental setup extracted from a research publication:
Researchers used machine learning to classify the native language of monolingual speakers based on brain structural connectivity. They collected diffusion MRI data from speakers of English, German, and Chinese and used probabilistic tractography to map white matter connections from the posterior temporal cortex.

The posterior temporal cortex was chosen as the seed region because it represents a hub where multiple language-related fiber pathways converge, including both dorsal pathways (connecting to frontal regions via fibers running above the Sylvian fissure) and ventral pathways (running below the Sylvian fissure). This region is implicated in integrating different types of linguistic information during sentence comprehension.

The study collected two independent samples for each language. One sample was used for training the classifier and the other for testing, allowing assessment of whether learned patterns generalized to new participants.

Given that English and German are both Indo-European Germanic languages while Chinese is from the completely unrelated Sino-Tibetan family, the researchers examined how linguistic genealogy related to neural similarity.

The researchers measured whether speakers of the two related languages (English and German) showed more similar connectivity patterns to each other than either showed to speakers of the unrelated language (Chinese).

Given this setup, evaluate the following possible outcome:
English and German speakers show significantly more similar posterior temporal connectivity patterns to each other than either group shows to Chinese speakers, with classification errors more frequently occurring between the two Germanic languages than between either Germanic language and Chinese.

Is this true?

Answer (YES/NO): NO